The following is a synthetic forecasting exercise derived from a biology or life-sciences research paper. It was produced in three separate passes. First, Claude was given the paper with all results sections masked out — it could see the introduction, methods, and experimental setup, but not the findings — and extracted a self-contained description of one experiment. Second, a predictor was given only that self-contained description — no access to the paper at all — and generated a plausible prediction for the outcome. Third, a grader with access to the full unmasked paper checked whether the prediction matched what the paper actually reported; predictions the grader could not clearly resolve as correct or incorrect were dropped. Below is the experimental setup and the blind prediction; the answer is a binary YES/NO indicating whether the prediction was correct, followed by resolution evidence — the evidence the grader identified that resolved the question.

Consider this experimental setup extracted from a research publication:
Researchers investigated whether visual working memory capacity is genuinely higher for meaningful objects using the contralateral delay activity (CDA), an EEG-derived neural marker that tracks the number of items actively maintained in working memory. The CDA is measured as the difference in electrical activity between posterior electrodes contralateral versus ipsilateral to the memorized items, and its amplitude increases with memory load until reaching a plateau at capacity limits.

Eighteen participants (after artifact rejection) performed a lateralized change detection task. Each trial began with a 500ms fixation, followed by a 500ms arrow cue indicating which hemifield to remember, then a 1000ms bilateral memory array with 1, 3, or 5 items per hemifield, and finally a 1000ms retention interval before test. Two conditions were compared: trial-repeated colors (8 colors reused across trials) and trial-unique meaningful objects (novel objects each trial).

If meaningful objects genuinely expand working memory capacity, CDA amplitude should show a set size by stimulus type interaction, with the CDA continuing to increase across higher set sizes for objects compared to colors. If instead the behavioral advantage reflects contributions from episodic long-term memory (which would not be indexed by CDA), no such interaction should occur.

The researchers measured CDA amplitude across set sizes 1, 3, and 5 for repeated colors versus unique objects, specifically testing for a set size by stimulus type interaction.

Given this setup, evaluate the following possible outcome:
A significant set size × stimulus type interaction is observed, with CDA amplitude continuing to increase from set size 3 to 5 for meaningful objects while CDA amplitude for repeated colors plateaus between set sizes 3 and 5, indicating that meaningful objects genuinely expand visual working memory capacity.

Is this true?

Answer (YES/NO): NO